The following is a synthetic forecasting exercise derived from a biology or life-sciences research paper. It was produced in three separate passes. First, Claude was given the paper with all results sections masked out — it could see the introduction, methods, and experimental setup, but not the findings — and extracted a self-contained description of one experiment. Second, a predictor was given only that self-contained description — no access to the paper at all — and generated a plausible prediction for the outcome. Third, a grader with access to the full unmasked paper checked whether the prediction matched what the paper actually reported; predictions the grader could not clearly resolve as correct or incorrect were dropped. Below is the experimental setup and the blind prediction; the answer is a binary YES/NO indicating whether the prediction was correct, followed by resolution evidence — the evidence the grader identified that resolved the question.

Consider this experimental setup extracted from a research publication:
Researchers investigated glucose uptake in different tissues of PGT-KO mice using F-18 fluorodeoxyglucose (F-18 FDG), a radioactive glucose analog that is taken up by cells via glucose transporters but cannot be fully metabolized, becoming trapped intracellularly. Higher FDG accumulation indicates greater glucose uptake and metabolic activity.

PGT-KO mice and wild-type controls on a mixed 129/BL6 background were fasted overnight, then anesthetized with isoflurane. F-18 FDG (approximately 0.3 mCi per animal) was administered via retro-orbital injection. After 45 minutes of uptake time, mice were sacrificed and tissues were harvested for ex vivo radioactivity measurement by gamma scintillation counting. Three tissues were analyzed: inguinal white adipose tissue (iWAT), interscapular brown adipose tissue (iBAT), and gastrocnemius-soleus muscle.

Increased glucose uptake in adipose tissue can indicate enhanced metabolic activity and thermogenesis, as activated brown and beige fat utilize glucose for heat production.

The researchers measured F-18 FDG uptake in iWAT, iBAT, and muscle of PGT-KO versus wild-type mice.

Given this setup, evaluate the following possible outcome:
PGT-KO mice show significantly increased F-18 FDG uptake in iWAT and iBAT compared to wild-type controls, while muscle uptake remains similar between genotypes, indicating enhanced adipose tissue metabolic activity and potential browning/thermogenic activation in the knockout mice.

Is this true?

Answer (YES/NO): NO